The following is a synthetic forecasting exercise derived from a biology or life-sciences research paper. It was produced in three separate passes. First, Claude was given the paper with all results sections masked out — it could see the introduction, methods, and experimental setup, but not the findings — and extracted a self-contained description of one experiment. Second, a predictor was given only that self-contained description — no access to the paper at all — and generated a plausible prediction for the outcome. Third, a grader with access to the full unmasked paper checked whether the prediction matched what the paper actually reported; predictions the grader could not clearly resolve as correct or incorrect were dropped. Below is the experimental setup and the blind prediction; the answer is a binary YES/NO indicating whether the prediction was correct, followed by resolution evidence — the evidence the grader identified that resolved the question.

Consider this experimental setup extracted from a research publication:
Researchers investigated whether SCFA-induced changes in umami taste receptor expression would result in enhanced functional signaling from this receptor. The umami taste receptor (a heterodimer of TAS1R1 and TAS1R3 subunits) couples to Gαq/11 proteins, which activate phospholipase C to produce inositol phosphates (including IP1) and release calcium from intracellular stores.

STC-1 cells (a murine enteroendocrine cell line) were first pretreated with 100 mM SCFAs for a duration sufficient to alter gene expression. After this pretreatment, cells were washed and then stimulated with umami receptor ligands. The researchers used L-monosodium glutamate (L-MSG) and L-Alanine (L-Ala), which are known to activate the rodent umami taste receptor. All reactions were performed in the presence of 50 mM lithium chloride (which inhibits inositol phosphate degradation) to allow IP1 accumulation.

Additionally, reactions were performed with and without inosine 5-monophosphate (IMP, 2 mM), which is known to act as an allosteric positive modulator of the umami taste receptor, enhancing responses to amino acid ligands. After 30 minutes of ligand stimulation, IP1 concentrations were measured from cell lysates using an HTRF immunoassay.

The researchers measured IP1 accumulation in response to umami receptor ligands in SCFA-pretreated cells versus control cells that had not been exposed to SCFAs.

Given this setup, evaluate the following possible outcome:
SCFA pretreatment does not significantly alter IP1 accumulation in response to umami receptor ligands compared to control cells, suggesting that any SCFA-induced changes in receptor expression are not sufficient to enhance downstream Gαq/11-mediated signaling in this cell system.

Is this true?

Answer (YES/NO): NO